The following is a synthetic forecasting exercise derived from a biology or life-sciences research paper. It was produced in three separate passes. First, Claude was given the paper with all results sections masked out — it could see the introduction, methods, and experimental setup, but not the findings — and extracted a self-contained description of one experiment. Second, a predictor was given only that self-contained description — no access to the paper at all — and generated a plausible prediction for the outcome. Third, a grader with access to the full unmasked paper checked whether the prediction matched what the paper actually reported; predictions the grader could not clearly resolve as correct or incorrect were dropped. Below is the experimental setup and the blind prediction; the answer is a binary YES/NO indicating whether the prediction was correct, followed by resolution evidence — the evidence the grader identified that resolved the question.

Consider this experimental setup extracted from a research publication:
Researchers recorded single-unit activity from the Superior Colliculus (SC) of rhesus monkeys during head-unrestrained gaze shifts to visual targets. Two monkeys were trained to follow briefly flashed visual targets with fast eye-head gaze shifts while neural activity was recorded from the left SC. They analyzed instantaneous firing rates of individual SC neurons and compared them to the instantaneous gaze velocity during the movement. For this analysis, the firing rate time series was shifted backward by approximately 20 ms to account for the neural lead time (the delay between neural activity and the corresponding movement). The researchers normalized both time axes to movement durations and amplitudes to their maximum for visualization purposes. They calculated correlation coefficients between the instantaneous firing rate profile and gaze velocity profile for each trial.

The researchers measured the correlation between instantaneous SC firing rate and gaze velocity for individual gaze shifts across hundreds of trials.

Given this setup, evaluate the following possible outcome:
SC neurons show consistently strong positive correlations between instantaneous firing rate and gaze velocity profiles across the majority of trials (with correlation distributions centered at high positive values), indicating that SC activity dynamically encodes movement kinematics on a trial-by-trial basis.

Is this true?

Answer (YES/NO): YES